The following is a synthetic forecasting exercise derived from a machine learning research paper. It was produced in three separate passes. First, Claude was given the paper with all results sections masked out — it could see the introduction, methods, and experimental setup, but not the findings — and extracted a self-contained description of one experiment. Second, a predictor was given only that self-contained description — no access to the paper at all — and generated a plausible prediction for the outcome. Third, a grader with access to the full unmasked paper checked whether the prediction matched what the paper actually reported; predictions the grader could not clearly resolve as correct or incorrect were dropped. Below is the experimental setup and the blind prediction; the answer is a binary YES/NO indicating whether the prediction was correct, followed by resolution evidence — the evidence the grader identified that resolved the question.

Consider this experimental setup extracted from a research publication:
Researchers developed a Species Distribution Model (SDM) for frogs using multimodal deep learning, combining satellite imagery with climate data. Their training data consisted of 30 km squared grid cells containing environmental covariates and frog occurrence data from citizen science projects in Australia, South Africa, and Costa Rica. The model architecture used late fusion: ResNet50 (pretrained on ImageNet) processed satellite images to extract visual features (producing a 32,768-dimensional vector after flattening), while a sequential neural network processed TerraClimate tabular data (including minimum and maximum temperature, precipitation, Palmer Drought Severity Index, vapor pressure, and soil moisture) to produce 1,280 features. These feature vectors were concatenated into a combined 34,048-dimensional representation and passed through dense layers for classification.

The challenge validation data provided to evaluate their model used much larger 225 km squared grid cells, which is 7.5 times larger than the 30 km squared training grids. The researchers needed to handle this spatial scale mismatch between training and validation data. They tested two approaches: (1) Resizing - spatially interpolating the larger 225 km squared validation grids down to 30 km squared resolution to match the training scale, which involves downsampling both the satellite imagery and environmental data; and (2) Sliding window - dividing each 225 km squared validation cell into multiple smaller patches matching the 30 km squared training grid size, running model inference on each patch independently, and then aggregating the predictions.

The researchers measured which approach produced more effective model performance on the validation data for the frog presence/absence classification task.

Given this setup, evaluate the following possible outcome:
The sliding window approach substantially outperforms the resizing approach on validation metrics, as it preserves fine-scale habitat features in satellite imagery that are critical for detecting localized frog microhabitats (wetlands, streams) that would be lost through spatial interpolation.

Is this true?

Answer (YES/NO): NO